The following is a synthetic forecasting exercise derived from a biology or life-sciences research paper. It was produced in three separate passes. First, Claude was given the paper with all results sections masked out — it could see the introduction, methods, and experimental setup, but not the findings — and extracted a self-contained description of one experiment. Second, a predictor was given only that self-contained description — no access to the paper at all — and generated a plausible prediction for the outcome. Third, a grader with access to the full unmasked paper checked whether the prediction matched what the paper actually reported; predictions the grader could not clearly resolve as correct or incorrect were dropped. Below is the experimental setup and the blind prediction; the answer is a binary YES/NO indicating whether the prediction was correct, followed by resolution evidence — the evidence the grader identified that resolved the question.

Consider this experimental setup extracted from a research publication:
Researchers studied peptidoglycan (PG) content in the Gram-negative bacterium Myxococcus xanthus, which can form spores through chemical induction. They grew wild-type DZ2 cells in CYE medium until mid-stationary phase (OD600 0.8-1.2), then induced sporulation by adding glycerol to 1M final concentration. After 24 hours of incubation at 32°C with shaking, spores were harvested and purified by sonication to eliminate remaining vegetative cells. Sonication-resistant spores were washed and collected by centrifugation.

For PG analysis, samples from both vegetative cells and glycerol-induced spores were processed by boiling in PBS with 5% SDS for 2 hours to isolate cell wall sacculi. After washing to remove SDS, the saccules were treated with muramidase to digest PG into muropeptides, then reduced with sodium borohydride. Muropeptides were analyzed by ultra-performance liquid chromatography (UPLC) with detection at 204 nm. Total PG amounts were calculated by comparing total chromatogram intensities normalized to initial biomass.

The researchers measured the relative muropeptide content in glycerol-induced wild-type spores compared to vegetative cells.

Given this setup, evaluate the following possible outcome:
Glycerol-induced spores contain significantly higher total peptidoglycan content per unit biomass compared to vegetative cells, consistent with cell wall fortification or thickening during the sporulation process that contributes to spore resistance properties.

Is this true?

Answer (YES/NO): NO